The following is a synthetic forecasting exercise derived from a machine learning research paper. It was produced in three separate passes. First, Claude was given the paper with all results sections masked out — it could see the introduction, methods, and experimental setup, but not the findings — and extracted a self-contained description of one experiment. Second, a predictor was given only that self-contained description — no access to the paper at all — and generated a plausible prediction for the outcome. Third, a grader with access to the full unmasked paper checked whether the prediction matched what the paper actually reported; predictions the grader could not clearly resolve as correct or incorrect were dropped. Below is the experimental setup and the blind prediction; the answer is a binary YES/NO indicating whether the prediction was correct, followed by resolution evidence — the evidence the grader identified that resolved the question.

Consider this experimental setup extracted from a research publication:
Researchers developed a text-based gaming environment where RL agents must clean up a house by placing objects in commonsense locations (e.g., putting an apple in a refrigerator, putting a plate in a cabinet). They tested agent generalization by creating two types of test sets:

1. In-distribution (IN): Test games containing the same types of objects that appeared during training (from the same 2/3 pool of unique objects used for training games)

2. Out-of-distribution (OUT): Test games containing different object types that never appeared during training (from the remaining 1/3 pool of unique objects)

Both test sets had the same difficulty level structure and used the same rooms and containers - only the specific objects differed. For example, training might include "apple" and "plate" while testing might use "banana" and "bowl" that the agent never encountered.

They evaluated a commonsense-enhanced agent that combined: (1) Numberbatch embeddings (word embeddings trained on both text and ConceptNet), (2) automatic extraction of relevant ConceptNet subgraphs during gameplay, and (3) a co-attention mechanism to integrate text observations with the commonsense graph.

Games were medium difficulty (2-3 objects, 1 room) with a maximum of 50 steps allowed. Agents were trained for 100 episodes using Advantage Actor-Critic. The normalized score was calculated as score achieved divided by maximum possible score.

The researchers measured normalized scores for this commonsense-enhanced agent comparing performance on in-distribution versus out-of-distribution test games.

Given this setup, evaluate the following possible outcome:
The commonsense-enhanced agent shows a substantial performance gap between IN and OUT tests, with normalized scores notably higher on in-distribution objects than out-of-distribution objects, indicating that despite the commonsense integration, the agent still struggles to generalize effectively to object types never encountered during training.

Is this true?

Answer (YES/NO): YES